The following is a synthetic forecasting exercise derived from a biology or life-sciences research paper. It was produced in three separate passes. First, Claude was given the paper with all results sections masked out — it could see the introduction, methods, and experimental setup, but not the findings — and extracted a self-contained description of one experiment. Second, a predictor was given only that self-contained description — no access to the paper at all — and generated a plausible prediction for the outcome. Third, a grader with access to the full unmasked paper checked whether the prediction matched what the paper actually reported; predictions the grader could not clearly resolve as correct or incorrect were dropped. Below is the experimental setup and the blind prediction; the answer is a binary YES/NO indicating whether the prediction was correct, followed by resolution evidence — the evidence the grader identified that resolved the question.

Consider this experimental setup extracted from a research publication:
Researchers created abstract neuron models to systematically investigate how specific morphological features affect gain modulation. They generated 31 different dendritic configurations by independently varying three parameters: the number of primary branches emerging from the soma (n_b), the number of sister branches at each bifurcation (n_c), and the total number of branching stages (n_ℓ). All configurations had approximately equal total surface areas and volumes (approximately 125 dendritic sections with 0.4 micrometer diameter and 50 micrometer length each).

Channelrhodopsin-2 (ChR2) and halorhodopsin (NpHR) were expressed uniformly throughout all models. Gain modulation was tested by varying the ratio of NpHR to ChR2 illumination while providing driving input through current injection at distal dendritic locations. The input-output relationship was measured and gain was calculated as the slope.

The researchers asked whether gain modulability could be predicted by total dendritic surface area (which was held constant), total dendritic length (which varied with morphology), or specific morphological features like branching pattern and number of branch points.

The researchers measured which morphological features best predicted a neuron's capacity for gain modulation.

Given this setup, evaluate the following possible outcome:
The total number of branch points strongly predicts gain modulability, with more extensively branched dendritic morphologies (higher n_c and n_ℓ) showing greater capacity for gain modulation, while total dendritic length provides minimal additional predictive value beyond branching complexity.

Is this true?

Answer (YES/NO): NO